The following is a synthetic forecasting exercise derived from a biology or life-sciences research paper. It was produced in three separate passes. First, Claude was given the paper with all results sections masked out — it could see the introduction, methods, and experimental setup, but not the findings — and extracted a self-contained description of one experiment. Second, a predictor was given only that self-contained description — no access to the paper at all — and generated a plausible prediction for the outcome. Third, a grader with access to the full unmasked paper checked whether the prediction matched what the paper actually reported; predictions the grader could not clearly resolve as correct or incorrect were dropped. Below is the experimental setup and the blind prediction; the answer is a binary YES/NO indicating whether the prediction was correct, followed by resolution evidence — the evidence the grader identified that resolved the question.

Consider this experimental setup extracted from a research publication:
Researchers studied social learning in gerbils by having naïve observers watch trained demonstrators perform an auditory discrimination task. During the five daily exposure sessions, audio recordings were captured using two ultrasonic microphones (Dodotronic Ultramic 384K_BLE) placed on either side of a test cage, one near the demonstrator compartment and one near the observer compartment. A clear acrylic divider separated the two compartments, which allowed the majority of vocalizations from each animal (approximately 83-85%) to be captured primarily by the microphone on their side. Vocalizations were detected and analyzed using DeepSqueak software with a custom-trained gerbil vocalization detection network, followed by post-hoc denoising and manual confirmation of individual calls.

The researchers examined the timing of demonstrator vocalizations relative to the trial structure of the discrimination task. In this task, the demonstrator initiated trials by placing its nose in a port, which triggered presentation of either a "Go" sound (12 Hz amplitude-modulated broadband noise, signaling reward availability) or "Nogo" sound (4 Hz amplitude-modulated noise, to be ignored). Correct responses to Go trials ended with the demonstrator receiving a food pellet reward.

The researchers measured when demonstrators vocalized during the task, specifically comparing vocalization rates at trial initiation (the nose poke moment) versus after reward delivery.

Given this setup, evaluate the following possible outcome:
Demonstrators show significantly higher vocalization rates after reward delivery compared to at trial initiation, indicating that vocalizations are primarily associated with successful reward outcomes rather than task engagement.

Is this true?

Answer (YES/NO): NO